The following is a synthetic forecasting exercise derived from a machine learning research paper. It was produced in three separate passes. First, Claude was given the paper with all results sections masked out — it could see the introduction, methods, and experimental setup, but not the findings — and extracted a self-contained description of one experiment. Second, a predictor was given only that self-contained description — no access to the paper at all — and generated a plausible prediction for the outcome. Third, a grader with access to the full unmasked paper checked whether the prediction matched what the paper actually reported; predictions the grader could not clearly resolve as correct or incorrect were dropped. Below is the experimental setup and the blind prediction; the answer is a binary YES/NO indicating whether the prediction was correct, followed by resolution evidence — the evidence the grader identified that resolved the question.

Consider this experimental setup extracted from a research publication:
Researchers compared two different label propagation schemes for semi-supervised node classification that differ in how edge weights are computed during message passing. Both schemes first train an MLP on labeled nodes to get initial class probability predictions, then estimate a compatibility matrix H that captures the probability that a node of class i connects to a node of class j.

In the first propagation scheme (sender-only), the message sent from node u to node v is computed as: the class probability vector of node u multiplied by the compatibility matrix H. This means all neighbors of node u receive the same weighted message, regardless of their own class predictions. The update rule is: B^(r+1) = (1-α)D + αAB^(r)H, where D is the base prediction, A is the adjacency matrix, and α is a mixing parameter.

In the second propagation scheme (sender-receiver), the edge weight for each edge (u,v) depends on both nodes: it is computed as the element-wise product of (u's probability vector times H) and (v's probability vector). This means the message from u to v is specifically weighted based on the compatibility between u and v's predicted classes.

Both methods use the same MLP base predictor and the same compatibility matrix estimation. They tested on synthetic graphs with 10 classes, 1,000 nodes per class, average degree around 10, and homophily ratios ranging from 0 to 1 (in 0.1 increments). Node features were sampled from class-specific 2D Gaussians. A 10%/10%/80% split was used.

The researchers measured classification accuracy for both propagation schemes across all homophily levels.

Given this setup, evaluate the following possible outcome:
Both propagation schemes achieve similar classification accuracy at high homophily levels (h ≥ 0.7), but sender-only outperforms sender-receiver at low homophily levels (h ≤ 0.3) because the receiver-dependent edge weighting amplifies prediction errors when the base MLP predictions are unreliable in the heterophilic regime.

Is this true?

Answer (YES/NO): NO